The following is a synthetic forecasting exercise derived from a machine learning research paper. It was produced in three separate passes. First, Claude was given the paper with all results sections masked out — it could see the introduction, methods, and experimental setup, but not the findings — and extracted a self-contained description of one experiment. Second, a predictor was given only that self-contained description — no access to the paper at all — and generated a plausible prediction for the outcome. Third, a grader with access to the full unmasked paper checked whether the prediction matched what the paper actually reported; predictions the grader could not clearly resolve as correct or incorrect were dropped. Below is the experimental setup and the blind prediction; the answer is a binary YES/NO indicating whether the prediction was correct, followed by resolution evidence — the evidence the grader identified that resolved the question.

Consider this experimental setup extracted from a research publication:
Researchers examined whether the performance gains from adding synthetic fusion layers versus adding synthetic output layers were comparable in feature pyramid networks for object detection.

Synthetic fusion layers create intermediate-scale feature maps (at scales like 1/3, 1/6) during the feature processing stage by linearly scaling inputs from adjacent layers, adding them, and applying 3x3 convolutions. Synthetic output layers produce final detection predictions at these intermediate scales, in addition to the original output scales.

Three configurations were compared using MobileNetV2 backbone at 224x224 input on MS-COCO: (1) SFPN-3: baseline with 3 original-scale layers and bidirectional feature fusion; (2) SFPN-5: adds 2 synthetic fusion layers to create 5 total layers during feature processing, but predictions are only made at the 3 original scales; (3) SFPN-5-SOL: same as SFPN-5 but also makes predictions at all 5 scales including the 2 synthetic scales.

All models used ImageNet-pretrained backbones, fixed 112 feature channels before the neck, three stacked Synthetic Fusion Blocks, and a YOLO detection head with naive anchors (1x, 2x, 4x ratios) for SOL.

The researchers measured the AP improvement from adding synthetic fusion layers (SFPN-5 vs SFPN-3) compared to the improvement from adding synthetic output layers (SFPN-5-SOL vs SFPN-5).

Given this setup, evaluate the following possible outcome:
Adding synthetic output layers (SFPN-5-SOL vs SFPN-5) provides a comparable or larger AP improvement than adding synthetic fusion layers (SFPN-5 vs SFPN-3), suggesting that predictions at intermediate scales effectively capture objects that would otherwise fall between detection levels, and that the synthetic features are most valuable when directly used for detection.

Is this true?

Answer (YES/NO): NO